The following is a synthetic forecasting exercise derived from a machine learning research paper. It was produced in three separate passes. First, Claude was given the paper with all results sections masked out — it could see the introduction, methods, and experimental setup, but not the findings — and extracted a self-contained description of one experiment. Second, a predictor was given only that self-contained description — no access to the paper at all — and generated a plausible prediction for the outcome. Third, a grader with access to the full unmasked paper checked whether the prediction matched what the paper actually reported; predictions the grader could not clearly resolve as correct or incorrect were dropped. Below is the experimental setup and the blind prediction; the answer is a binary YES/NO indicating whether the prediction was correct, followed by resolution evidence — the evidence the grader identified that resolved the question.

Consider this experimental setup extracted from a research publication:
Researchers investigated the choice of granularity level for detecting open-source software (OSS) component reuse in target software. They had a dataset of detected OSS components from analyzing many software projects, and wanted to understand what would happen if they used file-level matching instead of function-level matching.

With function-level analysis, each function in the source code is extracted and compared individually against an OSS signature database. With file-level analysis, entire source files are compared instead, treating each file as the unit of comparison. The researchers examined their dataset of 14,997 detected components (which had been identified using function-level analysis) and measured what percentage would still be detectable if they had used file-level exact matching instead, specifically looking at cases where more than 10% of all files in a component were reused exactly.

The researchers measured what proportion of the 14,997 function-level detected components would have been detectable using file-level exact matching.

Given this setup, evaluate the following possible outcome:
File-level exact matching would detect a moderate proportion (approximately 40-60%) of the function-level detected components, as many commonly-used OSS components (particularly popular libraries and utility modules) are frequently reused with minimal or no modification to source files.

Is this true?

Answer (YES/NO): YES